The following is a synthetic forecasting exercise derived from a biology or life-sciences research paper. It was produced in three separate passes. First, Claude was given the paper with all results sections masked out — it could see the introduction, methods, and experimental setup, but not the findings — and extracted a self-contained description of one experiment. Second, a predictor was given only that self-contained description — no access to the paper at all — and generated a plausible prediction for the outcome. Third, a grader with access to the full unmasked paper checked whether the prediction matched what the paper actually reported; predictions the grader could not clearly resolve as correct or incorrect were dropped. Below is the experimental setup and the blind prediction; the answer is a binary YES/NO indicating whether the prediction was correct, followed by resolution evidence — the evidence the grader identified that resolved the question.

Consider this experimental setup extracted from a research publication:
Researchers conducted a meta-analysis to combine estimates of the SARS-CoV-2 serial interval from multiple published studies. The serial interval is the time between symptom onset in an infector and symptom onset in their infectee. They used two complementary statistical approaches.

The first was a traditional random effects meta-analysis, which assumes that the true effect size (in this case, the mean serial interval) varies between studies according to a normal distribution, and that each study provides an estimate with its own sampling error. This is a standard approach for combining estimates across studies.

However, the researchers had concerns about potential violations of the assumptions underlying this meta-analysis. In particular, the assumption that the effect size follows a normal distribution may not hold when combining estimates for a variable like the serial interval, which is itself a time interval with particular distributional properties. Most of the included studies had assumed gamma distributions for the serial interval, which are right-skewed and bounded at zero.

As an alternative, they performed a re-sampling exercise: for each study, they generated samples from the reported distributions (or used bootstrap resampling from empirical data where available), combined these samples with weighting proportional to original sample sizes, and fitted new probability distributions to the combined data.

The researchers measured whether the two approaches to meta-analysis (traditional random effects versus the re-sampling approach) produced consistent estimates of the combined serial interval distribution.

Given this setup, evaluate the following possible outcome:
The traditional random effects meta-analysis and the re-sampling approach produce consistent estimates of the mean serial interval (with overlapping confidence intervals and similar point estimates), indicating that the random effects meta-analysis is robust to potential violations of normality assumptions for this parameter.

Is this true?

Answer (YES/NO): YES